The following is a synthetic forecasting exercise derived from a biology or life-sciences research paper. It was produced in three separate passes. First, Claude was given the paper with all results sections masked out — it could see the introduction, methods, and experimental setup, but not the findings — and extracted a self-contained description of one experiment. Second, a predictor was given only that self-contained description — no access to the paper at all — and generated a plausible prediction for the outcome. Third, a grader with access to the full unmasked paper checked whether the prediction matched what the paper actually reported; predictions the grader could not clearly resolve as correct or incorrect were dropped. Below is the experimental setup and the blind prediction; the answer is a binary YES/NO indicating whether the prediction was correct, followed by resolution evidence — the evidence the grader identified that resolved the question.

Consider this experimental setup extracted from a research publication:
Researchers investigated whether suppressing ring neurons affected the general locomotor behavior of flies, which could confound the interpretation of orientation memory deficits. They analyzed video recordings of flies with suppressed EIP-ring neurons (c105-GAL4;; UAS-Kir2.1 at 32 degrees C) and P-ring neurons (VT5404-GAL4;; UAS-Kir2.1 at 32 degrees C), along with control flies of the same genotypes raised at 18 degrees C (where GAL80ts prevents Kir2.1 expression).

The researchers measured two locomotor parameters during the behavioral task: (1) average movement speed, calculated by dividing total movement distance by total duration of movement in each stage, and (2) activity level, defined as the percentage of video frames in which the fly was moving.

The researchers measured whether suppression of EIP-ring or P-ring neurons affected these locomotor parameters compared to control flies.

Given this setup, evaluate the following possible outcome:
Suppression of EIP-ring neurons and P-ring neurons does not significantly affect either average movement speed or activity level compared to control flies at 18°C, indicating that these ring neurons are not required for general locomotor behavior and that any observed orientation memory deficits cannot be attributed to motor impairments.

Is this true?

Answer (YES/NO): NO